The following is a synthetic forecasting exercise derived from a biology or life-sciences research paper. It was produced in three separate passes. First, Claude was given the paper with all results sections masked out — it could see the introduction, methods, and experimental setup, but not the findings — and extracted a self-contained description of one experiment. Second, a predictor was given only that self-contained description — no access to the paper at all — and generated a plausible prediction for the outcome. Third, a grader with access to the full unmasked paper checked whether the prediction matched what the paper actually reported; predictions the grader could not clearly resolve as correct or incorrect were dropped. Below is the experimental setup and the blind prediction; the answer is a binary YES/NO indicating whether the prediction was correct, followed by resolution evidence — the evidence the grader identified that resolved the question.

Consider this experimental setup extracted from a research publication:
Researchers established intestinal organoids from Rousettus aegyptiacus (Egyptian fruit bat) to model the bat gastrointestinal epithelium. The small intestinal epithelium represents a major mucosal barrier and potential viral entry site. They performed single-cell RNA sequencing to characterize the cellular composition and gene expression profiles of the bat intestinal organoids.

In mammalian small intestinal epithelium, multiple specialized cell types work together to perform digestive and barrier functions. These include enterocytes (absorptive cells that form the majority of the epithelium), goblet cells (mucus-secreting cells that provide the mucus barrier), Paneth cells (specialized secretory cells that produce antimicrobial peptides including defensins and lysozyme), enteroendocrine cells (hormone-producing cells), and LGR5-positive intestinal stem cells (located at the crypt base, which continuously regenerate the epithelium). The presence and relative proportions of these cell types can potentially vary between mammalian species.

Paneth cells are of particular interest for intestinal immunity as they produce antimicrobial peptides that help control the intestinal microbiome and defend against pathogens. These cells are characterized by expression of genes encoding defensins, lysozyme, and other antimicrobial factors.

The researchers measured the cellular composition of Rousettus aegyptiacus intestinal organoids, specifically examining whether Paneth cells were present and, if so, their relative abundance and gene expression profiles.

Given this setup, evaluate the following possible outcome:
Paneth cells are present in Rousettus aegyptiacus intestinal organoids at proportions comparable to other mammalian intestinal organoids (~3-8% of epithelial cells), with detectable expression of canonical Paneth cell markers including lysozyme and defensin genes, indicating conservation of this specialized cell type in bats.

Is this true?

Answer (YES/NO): NO